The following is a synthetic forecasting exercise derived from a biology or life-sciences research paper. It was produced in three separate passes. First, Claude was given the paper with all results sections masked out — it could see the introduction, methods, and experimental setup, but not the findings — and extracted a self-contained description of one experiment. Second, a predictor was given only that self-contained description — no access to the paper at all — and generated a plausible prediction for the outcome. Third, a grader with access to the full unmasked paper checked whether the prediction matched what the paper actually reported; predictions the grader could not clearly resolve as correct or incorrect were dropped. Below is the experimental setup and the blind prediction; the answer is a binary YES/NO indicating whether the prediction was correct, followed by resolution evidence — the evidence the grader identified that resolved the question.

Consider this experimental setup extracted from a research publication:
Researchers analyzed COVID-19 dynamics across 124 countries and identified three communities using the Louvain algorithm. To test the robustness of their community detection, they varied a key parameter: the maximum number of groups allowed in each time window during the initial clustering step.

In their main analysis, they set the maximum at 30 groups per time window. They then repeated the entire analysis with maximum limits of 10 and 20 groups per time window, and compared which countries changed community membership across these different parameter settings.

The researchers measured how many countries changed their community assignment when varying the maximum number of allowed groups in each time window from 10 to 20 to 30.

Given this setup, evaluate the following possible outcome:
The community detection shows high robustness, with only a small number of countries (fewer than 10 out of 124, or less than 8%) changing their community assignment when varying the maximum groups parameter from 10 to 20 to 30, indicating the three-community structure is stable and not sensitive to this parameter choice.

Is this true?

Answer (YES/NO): NO